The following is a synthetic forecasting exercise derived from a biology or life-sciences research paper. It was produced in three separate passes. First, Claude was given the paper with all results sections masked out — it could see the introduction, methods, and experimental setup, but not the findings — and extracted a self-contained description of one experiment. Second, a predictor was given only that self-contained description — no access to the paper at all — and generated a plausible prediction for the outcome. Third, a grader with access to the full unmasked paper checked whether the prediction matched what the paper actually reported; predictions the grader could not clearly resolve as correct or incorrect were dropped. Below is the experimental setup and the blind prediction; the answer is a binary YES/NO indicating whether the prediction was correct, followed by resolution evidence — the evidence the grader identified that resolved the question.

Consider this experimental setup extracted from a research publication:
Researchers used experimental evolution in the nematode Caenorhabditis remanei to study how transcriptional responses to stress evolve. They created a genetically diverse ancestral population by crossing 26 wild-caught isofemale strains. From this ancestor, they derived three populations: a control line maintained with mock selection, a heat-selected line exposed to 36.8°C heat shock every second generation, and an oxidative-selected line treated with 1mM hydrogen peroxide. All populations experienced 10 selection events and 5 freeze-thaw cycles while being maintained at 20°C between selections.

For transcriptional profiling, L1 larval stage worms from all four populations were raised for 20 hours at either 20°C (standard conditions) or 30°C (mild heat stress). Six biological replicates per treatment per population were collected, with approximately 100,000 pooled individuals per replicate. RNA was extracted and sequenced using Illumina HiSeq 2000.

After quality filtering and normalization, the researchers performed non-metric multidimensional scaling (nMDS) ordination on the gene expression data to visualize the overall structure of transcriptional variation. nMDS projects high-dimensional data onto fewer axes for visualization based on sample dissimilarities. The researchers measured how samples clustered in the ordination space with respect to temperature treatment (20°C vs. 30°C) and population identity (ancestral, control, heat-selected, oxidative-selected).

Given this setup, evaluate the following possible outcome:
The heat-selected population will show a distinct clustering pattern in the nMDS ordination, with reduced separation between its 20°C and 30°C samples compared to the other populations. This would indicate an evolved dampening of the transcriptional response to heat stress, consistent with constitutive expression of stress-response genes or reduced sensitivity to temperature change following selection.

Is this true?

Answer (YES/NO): NO